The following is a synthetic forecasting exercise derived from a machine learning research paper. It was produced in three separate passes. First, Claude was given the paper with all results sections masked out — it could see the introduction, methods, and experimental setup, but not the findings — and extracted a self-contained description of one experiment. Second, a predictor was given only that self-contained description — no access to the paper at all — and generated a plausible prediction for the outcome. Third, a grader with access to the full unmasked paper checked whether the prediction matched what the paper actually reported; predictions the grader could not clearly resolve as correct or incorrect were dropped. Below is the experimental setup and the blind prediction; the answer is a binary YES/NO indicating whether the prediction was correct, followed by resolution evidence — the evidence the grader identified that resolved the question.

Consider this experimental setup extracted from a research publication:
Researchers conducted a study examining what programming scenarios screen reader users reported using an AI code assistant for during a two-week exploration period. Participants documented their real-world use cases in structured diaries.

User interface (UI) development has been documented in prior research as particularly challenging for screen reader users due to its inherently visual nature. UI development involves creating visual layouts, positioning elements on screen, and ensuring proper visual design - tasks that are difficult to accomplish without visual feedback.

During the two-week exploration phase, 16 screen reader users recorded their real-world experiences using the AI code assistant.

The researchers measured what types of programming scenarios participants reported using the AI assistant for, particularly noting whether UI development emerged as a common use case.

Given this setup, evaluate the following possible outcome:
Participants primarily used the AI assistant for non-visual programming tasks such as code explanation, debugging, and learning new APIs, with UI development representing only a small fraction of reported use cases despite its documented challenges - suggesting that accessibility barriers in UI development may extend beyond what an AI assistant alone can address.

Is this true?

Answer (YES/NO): NO